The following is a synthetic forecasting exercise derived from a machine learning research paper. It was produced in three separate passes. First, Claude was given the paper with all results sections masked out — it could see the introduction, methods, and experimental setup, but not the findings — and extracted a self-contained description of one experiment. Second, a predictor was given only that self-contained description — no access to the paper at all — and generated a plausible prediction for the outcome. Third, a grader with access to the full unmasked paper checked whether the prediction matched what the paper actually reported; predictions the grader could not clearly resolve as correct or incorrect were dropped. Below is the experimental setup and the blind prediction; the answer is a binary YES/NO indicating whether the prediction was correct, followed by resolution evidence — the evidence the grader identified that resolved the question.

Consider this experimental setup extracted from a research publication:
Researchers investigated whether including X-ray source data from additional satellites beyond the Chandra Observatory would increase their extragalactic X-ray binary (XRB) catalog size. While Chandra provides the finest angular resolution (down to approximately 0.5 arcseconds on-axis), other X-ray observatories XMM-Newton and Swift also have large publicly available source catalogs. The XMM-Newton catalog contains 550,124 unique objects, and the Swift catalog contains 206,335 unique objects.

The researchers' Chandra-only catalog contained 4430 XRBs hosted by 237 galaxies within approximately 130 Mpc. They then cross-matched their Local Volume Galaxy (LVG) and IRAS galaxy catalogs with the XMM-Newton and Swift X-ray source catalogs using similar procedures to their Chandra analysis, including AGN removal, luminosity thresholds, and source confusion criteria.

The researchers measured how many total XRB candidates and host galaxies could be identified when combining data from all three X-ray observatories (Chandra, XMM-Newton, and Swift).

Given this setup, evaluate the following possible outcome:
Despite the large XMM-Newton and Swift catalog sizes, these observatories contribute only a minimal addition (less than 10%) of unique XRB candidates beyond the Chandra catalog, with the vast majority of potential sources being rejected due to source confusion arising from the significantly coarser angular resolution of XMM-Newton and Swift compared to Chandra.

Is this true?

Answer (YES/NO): NO